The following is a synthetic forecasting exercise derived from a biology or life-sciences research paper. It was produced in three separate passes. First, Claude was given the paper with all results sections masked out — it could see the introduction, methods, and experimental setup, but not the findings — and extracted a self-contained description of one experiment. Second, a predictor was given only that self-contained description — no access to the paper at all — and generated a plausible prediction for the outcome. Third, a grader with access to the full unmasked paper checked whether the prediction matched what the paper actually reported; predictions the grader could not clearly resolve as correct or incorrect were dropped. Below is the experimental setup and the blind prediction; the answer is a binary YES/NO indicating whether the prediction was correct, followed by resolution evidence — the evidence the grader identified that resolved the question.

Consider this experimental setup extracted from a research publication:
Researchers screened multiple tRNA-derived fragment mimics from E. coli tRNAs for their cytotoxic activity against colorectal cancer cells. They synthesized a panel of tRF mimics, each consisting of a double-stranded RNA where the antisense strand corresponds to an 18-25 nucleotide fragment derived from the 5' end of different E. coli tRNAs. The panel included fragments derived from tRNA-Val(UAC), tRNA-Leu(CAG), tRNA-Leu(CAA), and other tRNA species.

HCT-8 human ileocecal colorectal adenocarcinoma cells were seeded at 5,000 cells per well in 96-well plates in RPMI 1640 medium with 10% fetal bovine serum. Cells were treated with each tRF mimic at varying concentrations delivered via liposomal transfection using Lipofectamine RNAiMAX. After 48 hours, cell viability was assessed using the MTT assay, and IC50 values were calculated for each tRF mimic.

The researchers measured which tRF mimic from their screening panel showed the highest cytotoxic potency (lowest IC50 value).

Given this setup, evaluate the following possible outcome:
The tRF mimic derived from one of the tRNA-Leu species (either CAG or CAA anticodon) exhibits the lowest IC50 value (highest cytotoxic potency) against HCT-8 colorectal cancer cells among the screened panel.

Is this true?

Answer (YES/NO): YES